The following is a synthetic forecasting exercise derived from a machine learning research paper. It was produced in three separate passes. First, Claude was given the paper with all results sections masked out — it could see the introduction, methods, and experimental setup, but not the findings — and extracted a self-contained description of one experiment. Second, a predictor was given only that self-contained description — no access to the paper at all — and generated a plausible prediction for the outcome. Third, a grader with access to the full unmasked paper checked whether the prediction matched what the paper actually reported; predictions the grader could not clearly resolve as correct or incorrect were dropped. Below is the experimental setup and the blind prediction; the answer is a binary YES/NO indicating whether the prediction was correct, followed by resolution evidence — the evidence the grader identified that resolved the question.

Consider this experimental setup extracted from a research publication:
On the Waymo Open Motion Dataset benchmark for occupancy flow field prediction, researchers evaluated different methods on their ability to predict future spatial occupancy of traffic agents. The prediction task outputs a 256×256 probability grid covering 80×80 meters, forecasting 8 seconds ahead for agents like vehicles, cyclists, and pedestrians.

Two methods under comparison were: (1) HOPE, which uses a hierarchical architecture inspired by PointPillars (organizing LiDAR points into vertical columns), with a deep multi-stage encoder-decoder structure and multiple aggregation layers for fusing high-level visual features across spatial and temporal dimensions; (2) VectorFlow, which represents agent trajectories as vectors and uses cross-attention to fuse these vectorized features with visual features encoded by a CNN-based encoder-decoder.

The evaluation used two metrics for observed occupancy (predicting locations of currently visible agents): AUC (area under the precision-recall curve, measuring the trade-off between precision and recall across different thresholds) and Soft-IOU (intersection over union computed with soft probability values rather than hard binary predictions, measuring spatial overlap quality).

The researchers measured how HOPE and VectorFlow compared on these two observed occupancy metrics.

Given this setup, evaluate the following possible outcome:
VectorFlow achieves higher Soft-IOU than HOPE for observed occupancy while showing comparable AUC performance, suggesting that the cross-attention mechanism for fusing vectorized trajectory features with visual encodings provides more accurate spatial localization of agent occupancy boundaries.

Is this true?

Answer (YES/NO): NO